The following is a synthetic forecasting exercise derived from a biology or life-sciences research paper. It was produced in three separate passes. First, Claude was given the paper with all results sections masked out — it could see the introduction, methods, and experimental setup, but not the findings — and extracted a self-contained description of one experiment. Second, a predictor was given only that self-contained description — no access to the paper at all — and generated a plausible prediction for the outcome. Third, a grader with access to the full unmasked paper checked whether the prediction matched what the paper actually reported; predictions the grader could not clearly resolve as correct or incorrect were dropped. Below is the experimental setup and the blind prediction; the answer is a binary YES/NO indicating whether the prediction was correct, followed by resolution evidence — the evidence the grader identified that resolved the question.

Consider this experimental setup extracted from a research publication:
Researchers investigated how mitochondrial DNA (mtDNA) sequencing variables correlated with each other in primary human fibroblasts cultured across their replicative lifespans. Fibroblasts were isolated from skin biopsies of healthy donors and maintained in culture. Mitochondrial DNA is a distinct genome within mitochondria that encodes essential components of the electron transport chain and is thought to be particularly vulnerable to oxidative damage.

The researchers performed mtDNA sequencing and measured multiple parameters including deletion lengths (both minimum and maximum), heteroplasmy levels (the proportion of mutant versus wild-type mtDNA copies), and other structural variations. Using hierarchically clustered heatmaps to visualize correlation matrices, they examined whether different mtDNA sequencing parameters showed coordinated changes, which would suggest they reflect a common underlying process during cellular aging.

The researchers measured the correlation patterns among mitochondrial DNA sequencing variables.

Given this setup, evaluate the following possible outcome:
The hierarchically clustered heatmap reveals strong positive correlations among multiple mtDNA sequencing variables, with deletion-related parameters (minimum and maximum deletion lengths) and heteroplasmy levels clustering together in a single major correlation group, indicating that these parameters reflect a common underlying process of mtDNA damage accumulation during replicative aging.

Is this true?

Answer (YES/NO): NO